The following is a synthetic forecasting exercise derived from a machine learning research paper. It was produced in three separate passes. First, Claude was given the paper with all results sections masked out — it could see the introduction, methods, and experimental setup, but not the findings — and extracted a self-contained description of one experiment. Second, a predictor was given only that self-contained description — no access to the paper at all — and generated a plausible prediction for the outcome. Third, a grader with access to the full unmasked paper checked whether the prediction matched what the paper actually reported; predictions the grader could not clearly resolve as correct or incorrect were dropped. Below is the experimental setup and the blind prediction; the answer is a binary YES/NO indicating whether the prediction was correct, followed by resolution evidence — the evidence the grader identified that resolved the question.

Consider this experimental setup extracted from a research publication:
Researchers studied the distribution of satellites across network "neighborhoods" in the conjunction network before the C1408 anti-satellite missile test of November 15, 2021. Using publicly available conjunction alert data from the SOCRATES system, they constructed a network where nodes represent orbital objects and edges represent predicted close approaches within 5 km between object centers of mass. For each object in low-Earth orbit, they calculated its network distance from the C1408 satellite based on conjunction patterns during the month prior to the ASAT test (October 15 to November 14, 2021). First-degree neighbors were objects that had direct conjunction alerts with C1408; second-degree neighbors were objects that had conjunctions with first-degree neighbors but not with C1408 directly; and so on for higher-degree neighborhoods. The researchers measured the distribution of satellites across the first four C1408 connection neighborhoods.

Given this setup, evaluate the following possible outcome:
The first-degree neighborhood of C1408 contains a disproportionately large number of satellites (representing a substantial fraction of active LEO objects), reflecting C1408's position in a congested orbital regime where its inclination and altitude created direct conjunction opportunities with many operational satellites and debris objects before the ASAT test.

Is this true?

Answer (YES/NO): NO